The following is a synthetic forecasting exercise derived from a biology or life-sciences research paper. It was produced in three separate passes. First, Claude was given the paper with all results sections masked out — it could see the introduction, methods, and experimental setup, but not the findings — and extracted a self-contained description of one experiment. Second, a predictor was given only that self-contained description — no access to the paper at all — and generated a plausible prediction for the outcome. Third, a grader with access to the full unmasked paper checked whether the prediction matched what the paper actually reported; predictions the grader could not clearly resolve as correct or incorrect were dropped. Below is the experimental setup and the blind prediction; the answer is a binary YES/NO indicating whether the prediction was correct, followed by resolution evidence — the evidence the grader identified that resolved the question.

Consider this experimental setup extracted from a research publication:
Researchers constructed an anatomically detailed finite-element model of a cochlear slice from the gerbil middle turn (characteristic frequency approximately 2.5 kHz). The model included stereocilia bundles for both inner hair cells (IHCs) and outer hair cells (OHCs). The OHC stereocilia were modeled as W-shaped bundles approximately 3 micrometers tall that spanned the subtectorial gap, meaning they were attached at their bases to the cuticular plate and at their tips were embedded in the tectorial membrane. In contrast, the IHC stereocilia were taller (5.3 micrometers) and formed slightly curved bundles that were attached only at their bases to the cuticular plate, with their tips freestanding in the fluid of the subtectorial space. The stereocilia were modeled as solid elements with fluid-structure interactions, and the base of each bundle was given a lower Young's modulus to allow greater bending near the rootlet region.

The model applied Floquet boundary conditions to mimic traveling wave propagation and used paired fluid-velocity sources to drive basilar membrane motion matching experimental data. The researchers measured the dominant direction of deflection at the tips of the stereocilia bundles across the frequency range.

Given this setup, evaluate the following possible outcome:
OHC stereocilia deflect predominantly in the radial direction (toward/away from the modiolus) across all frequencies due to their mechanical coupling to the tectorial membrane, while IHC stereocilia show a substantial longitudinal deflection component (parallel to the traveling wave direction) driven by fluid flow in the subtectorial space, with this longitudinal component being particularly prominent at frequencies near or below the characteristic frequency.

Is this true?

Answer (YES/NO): NO